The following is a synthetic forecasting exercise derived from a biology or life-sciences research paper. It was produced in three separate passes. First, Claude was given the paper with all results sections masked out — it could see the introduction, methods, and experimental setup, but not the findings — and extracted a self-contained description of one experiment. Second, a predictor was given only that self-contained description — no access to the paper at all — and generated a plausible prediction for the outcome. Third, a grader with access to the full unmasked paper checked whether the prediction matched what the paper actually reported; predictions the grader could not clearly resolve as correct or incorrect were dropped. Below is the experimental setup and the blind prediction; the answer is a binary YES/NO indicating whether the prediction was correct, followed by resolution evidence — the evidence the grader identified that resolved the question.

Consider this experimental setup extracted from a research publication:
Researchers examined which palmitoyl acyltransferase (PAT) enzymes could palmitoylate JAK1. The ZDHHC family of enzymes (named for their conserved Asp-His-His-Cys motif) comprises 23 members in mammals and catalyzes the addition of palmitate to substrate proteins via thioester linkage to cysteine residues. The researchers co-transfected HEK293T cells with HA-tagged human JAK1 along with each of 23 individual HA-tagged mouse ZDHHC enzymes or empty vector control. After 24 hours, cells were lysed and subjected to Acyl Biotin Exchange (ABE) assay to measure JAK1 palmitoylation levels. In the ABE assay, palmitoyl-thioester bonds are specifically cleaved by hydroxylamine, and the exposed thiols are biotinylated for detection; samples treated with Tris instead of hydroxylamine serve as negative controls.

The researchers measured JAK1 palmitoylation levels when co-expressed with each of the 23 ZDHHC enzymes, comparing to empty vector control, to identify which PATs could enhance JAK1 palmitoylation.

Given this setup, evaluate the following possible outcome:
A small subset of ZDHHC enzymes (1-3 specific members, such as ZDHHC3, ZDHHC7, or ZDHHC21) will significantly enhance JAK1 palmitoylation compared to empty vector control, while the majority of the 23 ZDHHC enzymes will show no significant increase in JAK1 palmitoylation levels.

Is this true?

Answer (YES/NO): YES